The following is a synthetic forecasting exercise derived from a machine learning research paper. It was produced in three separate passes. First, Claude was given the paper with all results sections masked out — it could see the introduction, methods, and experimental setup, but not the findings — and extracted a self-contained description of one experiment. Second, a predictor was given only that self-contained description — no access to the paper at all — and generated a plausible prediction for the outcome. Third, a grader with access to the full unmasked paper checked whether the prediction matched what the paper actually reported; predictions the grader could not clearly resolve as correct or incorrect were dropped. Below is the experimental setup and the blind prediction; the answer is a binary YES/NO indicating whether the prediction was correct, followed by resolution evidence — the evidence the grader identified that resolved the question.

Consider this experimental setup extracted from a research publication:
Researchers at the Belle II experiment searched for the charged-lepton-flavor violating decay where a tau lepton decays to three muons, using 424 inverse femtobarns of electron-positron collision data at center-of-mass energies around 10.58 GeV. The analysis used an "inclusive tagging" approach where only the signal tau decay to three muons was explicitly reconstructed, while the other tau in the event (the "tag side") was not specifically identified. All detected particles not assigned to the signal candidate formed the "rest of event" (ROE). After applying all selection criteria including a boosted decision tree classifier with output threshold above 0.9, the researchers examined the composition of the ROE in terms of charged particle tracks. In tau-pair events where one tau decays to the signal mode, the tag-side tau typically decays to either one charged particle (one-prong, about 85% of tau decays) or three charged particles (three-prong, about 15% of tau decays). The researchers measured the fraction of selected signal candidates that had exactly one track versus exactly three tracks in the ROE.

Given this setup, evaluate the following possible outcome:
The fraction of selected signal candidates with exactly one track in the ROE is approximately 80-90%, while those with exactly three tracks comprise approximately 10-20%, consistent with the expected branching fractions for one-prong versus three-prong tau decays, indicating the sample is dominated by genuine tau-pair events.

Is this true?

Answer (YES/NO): YES